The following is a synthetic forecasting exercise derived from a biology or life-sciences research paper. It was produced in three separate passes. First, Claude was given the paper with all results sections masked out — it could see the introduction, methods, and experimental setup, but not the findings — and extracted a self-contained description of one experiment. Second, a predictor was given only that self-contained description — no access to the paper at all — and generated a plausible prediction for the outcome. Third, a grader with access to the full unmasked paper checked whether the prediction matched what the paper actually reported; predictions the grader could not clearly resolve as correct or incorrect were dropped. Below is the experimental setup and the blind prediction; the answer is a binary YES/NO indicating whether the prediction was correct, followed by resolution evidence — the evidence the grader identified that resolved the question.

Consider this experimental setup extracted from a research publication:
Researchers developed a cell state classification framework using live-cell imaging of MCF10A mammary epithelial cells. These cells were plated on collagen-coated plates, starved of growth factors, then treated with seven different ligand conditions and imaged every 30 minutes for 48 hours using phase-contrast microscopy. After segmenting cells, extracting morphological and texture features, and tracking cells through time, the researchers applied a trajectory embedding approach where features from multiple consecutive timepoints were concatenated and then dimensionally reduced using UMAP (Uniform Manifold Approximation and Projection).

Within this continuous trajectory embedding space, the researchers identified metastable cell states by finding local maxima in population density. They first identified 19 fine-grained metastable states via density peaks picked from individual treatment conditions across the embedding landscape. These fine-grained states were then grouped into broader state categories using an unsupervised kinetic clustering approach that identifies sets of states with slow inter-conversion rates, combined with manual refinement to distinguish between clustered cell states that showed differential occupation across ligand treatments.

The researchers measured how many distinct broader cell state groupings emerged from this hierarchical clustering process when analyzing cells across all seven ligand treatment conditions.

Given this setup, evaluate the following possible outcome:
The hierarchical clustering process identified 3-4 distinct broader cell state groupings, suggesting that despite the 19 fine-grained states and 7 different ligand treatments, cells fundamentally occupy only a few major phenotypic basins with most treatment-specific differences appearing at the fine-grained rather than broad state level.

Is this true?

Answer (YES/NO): NO